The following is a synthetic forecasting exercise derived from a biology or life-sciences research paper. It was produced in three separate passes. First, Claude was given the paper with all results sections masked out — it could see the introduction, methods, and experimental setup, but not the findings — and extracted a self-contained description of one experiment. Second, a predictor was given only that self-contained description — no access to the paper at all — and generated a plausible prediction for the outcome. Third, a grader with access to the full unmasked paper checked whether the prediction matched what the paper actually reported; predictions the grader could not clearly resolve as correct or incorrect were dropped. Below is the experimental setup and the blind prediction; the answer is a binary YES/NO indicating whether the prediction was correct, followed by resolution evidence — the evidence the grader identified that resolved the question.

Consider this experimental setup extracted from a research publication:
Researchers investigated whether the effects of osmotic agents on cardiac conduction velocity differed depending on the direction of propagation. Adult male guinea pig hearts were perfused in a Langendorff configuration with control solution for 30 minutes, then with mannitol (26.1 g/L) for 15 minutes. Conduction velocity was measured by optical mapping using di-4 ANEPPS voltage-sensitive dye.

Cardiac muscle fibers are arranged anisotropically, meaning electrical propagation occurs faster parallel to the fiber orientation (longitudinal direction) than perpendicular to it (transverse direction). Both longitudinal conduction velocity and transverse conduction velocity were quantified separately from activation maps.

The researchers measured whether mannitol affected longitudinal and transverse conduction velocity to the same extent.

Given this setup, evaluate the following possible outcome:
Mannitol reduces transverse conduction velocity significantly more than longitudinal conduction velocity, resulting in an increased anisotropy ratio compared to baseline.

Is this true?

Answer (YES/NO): YES